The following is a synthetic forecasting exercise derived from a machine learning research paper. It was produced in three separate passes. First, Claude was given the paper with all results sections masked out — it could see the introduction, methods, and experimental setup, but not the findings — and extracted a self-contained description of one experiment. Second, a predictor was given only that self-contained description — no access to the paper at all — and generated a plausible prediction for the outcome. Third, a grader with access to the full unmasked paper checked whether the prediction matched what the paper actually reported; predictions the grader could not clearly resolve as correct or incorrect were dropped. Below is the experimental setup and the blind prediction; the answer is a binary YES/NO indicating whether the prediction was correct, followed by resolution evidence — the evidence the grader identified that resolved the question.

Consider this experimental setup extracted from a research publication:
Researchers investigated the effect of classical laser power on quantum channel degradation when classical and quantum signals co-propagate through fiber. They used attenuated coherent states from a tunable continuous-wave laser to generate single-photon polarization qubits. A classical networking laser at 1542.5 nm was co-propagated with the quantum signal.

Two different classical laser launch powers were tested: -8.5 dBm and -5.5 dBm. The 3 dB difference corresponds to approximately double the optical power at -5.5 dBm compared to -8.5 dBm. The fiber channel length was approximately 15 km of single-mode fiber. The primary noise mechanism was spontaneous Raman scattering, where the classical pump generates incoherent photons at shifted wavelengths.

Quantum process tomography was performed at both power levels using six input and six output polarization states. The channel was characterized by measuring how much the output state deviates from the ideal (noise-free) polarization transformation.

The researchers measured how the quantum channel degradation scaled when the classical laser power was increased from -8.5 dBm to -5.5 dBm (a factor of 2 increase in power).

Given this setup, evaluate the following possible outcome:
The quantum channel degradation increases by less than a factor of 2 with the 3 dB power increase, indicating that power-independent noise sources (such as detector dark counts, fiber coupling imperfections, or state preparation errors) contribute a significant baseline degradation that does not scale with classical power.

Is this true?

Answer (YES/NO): NO